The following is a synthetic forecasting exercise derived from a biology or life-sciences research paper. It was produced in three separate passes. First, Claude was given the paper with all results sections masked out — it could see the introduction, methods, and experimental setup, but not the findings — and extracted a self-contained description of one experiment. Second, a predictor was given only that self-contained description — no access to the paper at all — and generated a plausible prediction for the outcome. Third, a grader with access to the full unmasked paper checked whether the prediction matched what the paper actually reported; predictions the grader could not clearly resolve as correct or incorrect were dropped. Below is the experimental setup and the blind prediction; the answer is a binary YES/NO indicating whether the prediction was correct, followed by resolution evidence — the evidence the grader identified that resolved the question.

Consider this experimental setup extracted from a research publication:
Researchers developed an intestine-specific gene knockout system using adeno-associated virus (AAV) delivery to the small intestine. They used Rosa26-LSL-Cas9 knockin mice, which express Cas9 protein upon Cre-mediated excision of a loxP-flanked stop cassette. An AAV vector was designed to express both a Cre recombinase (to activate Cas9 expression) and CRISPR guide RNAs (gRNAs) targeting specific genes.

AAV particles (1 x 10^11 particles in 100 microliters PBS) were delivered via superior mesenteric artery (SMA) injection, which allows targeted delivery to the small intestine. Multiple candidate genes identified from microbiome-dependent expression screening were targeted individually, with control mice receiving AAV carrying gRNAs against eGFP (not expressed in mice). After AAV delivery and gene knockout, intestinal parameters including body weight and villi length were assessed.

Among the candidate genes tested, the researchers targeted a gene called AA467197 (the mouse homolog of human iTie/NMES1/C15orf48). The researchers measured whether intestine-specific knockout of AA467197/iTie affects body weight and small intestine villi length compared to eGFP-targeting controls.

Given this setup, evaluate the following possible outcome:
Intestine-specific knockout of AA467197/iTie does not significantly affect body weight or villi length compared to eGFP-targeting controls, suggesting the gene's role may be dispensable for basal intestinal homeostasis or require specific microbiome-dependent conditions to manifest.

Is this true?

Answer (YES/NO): NO